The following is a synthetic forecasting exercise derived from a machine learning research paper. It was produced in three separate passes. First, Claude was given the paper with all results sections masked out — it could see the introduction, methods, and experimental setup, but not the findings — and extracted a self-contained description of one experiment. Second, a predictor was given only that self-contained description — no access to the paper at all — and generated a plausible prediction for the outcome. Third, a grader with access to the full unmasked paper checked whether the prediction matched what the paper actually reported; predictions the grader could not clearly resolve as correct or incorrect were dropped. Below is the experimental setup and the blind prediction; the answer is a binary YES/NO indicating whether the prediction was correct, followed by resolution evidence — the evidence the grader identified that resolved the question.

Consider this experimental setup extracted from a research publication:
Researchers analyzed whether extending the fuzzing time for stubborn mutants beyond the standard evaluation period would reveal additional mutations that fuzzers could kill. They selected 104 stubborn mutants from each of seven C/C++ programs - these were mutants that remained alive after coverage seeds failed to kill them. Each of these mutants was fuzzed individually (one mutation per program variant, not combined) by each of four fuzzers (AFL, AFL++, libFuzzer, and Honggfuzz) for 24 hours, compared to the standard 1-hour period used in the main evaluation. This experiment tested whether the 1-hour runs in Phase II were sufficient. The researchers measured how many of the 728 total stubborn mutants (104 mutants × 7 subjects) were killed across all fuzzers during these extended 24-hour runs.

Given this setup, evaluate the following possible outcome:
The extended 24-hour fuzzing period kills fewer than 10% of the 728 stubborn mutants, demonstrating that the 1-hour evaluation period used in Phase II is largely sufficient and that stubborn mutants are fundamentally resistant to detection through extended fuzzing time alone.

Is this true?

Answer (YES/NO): YES